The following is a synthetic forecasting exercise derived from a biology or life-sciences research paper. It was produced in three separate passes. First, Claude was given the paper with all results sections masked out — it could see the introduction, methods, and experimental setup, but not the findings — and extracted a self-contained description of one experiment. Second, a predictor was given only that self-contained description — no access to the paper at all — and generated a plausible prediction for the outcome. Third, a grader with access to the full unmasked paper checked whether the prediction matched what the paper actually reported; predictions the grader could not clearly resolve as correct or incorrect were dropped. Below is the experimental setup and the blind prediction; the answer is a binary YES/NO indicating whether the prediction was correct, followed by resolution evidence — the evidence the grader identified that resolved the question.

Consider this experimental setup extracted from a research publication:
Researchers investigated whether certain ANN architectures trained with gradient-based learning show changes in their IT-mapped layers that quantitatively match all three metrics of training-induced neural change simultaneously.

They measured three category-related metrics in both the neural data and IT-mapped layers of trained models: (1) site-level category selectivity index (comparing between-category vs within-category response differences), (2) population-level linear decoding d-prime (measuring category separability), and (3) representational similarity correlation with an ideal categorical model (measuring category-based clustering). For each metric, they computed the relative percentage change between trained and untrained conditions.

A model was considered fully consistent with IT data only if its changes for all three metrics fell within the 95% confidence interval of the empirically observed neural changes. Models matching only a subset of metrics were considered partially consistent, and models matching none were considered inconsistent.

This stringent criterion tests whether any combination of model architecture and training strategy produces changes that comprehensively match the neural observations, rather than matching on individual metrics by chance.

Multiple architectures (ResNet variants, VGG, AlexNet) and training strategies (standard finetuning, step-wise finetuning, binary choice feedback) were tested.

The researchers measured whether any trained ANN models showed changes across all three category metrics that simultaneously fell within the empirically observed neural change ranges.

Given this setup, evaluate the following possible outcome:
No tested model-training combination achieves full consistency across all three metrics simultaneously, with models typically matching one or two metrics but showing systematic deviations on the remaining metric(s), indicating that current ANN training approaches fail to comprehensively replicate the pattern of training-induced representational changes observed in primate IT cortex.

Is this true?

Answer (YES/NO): NO